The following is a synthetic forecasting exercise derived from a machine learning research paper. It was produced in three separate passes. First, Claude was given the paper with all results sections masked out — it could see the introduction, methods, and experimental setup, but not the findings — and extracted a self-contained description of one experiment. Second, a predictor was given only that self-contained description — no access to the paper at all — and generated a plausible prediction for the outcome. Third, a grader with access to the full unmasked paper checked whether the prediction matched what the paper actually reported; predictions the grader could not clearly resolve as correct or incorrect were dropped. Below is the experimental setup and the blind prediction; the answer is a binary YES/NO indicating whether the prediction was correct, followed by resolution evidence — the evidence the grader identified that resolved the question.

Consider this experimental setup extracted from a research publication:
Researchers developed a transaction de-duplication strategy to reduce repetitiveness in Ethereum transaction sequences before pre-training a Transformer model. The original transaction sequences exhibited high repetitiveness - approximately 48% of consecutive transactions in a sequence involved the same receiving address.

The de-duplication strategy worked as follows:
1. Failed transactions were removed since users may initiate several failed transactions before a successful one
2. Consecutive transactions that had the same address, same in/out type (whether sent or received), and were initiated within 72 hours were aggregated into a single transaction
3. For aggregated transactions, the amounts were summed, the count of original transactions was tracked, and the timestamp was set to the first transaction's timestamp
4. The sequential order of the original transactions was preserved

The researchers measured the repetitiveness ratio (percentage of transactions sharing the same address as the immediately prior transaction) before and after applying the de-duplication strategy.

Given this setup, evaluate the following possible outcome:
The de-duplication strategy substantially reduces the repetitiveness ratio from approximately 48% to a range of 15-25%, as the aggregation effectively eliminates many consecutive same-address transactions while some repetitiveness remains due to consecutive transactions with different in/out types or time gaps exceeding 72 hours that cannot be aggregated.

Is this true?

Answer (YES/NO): NO